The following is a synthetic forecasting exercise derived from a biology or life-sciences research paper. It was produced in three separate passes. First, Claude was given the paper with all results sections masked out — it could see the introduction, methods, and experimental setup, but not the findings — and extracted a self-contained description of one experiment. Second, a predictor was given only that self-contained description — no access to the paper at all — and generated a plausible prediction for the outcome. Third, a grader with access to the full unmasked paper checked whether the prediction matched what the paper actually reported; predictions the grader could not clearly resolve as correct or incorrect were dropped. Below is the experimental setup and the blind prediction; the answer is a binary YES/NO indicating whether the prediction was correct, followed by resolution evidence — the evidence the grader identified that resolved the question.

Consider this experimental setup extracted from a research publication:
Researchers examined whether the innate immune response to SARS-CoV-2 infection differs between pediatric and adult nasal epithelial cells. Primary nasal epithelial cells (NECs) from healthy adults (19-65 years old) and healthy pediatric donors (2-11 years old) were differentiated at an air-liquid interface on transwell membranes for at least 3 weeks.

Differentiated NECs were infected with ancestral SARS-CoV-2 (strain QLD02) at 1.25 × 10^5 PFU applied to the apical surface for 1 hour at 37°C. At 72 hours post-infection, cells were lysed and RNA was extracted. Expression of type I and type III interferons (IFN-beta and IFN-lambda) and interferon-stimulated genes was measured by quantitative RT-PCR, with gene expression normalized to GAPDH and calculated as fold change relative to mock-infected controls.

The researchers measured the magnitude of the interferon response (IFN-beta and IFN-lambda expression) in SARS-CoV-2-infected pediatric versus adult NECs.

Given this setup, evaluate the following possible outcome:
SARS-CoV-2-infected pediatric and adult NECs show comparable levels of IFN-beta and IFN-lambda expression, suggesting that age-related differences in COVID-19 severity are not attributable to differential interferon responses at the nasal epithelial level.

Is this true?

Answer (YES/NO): NO